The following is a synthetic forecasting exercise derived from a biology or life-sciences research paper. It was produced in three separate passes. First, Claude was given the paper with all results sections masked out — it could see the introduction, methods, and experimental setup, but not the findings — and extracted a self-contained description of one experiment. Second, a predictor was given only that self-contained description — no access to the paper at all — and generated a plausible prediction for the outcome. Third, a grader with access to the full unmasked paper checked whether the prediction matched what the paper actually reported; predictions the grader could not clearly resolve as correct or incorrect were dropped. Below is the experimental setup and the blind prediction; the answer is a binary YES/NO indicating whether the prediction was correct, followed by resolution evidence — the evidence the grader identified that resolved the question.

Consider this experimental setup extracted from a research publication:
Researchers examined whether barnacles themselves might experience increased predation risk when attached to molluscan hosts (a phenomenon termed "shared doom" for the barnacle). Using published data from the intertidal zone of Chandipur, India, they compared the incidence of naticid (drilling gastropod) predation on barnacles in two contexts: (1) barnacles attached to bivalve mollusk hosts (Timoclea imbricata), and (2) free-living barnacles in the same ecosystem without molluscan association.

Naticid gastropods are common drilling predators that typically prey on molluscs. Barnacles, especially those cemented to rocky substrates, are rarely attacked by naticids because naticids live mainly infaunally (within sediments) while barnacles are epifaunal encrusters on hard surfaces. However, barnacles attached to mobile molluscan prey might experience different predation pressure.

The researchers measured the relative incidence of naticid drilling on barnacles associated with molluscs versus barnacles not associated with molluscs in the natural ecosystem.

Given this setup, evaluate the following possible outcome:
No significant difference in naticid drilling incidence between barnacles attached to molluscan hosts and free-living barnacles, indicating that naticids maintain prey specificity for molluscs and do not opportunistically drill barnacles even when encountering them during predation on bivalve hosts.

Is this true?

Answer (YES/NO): NO